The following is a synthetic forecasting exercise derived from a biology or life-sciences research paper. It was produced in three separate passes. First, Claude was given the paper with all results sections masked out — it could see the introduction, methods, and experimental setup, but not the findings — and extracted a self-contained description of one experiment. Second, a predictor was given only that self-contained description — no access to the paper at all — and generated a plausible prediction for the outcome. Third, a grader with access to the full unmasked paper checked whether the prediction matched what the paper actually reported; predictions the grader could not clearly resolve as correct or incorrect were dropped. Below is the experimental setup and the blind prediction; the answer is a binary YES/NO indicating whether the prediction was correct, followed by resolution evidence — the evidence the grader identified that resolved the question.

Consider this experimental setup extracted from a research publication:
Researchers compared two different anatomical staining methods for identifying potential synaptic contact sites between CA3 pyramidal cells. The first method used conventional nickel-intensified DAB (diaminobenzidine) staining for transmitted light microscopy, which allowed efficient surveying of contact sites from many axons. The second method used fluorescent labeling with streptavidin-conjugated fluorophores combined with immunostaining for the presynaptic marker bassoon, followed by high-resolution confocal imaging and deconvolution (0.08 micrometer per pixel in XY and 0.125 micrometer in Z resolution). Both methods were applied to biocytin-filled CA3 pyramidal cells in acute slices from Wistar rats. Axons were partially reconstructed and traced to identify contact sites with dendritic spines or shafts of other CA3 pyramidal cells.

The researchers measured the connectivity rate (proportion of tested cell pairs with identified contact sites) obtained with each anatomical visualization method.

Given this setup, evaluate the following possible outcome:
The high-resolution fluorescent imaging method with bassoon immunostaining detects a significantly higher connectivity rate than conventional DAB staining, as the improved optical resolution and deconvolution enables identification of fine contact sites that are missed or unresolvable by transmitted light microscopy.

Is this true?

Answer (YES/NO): NO